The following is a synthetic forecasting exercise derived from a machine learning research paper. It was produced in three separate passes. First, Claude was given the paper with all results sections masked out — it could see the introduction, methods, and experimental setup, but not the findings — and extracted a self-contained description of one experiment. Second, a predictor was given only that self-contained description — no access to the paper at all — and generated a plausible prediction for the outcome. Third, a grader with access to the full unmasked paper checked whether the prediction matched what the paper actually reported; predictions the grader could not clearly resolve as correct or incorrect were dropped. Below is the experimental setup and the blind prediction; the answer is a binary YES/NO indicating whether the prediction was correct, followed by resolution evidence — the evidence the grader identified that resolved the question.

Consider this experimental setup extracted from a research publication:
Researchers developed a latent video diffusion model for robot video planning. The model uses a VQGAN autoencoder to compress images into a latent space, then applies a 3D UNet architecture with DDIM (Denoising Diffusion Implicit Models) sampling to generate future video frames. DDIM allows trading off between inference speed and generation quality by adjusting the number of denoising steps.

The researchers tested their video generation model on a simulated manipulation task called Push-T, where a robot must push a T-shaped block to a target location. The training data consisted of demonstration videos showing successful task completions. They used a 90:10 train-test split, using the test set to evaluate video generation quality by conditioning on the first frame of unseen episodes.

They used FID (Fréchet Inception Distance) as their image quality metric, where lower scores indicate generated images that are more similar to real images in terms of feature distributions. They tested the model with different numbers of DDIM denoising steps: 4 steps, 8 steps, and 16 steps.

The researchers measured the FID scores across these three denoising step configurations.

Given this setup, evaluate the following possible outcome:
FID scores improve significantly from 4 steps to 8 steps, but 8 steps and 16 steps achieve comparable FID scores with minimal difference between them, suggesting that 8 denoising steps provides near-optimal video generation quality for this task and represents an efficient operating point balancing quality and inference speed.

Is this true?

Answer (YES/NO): NO